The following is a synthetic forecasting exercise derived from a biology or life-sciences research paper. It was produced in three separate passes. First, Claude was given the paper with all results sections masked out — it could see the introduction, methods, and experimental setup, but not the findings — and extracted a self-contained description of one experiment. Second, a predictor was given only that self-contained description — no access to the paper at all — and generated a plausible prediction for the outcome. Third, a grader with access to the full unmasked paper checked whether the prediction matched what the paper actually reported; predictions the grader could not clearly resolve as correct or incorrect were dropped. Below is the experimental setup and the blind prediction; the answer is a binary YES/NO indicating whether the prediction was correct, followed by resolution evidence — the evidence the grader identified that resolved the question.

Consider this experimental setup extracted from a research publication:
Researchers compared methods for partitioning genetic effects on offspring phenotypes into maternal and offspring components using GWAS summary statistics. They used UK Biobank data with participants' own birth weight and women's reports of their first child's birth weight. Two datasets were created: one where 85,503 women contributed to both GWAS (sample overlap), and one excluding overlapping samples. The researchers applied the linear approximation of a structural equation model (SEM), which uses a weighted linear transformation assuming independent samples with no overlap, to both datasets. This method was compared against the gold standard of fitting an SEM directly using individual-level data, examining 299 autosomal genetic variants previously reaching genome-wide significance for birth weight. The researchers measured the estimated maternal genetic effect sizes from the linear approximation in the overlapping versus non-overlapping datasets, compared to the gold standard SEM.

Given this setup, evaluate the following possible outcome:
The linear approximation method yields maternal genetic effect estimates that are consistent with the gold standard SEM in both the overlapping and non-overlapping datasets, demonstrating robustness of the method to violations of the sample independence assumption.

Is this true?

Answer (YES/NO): NO